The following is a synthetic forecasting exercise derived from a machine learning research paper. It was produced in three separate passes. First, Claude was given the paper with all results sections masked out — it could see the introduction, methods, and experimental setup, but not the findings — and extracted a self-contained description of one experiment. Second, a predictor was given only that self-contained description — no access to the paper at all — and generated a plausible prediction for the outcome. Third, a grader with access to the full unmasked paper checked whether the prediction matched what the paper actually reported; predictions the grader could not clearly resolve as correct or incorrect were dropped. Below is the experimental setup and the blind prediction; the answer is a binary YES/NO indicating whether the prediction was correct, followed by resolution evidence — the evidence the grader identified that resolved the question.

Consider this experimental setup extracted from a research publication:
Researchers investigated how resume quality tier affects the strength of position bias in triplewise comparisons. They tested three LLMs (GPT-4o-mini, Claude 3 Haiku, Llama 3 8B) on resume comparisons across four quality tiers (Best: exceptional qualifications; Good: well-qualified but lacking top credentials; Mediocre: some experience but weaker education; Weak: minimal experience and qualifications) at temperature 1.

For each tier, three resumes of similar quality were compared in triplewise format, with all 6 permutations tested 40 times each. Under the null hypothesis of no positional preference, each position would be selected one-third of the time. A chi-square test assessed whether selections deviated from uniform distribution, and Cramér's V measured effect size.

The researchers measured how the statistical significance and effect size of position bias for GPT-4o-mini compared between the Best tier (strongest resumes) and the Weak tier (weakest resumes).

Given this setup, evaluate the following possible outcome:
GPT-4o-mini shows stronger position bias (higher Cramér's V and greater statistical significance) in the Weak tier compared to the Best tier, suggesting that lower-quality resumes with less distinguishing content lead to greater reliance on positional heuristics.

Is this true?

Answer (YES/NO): NO